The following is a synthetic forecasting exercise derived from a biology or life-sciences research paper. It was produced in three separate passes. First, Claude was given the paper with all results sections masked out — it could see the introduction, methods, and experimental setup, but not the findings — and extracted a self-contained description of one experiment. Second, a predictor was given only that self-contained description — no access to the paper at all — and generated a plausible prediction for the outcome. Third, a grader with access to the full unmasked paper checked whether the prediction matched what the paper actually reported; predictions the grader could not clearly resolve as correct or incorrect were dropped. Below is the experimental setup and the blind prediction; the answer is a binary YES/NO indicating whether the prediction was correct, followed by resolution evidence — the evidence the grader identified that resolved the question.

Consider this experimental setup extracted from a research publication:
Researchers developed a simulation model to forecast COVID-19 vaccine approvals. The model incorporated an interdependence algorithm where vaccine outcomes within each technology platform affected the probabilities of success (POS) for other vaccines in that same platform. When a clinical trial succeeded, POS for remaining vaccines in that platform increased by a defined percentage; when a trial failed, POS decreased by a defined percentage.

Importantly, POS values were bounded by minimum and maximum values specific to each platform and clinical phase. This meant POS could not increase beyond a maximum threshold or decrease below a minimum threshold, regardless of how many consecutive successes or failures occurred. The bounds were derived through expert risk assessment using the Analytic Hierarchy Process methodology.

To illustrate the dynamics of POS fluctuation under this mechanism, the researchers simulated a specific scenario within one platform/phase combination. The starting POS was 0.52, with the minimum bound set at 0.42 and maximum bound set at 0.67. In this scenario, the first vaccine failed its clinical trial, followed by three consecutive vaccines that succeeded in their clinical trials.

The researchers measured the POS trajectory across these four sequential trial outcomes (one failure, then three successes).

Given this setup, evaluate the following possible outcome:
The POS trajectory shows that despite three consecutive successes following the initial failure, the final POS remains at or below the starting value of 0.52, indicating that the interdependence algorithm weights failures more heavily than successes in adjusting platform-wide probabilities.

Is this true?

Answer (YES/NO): NO